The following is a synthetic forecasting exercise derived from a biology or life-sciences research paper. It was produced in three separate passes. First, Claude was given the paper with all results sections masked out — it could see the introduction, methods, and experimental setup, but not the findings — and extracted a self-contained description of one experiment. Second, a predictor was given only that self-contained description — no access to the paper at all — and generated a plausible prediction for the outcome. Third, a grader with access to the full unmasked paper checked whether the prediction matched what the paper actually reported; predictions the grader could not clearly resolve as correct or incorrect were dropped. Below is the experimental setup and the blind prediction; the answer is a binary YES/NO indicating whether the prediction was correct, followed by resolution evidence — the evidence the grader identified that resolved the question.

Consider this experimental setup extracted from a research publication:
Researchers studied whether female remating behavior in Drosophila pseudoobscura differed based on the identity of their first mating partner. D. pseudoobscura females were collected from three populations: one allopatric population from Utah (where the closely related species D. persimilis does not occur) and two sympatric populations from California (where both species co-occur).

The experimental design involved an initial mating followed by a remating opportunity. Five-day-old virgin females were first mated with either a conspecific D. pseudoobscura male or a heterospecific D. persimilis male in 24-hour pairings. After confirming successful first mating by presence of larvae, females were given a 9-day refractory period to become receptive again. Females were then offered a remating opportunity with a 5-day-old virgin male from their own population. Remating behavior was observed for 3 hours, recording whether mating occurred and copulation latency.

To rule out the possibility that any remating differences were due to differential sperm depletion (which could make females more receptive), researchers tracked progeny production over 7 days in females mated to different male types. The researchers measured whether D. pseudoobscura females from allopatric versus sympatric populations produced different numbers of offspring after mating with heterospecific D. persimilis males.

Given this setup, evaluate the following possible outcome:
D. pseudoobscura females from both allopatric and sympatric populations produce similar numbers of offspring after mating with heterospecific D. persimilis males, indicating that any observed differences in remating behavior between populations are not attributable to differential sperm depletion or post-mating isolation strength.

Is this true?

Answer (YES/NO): YES